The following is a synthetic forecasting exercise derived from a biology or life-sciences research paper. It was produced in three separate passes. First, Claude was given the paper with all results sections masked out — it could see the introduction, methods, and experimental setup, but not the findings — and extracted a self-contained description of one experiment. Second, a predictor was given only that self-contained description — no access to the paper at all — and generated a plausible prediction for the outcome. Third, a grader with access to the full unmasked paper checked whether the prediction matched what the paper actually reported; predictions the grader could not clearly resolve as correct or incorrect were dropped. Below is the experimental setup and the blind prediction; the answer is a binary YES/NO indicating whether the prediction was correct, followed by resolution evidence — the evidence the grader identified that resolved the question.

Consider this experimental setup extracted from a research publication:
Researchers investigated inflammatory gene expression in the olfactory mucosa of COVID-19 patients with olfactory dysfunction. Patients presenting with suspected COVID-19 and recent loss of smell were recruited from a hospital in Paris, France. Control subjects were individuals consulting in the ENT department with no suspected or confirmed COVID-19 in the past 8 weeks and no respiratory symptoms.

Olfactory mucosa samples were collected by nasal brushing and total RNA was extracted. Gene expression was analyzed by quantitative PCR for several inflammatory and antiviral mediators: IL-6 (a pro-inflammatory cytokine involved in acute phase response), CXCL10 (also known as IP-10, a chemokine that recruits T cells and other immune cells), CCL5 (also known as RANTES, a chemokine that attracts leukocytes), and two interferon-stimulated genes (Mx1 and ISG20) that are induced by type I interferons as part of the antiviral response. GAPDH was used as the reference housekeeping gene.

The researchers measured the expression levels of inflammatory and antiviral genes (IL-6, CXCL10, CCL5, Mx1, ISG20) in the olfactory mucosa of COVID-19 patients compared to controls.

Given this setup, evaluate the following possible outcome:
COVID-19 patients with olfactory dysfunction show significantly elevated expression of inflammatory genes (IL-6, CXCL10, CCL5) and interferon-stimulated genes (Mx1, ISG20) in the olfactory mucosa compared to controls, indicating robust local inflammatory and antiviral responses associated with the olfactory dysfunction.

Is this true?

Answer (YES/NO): NO